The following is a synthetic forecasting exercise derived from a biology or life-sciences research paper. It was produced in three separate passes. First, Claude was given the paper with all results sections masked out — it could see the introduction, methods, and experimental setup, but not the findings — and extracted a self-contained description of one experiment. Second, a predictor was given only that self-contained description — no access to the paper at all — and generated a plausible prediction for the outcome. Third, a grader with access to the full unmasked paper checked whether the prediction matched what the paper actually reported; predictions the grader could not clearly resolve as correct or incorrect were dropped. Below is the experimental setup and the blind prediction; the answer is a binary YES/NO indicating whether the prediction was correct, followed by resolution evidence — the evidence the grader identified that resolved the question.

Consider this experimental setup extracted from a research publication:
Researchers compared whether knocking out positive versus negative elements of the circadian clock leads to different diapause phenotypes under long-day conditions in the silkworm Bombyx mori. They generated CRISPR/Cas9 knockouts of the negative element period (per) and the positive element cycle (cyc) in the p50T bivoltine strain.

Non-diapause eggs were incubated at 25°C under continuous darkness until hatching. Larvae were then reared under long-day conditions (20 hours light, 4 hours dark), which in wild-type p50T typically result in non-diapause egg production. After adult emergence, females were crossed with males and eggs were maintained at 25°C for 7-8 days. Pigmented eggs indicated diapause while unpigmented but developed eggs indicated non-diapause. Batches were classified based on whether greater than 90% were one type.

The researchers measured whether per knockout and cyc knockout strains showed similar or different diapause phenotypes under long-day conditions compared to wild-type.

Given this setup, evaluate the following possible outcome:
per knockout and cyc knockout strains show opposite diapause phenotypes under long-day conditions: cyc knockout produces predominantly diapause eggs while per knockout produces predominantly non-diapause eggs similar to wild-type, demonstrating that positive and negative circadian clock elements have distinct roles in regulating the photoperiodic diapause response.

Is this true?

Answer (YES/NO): NO